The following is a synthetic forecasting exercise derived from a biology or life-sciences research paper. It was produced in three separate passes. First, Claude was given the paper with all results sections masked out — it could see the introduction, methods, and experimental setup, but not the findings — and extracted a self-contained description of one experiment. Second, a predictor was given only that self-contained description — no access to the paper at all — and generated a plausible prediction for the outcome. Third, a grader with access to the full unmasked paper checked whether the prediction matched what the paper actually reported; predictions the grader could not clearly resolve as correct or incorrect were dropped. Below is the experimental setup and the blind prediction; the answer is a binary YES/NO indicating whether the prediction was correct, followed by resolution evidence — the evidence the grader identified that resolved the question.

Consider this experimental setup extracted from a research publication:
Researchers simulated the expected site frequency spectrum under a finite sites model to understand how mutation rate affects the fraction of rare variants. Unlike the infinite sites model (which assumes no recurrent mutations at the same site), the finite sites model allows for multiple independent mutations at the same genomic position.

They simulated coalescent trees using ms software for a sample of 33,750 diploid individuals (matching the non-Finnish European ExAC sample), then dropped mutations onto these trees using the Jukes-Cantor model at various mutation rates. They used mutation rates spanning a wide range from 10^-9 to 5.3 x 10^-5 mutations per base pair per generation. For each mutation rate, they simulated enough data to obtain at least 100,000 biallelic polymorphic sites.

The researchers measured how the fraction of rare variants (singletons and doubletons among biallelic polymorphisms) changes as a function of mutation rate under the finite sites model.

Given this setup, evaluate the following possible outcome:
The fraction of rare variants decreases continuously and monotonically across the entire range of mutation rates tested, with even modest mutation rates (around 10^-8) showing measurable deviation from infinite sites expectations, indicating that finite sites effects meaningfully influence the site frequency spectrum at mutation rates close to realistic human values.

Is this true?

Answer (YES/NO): NO